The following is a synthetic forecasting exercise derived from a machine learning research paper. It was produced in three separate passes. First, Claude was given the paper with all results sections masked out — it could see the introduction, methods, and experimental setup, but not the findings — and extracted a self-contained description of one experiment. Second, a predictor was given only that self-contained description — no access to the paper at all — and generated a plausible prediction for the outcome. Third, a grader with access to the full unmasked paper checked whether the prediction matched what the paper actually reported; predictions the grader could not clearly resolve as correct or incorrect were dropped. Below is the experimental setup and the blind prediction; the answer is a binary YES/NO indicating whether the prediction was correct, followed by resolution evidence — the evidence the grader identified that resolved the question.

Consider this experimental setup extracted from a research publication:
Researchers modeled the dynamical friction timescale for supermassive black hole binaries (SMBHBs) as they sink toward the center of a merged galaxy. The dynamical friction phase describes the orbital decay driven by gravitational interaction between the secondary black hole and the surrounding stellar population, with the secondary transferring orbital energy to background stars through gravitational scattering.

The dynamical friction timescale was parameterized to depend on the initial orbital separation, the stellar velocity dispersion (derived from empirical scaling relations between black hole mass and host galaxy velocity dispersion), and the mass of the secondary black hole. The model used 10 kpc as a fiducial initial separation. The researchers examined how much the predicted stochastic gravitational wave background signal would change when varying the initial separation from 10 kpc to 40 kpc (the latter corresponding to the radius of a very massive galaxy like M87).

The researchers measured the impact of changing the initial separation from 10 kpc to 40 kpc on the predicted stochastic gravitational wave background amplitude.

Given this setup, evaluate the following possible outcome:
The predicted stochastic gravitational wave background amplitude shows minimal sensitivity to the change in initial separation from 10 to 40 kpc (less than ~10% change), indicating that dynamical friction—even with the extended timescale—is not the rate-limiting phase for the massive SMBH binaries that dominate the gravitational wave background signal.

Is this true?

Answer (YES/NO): NO